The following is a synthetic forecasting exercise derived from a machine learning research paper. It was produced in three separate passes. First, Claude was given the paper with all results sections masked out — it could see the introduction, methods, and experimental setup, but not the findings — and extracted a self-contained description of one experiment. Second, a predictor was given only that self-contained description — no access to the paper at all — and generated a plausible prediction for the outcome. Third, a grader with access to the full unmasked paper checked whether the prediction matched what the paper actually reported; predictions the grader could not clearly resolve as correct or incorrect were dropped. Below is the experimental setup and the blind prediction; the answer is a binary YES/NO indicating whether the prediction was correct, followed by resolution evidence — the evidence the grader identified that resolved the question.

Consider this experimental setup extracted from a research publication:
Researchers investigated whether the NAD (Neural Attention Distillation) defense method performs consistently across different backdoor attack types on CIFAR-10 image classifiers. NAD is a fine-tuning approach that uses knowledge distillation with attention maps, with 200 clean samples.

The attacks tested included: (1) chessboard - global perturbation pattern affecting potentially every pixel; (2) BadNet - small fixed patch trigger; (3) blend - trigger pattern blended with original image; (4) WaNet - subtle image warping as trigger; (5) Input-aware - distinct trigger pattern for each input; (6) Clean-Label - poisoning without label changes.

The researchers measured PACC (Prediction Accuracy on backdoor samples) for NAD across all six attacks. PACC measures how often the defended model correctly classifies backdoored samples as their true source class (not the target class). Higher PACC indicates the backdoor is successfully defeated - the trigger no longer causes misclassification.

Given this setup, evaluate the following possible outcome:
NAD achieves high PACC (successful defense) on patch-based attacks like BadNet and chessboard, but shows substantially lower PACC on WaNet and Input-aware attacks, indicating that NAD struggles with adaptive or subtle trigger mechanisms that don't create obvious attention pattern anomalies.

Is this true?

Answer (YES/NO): YES